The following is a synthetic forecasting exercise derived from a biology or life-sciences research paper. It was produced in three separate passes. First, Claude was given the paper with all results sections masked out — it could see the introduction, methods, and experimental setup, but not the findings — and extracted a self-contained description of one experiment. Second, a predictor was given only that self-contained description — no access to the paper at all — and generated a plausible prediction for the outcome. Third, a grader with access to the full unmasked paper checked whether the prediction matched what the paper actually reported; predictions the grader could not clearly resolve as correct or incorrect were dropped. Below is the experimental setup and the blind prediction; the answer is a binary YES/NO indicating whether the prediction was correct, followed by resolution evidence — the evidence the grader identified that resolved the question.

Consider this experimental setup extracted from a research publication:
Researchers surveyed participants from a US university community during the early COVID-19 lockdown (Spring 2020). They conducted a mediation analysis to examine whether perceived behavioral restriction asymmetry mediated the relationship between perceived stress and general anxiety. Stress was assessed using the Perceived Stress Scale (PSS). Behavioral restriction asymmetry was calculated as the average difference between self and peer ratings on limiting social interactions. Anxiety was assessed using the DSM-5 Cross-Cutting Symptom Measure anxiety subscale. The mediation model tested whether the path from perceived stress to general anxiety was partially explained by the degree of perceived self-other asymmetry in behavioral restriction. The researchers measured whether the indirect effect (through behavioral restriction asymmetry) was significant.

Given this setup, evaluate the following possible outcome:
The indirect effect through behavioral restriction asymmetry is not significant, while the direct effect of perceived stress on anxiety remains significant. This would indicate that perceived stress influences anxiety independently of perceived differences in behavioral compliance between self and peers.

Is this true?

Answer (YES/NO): NO